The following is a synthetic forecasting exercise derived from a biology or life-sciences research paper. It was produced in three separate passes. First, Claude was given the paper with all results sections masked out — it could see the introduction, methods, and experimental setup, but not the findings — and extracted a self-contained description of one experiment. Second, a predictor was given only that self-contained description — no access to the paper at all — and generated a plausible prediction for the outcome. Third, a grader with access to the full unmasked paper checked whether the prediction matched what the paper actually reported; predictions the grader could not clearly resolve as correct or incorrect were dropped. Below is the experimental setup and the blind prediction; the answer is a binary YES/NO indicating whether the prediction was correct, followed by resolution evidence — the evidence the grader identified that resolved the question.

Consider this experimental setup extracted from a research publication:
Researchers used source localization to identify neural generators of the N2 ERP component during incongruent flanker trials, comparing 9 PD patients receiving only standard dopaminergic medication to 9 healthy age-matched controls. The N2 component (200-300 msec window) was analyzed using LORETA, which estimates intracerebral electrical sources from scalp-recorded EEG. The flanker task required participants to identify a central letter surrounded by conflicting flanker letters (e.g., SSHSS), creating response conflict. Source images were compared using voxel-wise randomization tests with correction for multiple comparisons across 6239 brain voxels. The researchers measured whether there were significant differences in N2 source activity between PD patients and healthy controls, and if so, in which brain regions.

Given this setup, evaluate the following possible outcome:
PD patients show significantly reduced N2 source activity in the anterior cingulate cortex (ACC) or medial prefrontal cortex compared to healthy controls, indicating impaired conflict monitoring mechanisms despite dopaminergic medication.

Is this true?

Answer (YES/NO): NO